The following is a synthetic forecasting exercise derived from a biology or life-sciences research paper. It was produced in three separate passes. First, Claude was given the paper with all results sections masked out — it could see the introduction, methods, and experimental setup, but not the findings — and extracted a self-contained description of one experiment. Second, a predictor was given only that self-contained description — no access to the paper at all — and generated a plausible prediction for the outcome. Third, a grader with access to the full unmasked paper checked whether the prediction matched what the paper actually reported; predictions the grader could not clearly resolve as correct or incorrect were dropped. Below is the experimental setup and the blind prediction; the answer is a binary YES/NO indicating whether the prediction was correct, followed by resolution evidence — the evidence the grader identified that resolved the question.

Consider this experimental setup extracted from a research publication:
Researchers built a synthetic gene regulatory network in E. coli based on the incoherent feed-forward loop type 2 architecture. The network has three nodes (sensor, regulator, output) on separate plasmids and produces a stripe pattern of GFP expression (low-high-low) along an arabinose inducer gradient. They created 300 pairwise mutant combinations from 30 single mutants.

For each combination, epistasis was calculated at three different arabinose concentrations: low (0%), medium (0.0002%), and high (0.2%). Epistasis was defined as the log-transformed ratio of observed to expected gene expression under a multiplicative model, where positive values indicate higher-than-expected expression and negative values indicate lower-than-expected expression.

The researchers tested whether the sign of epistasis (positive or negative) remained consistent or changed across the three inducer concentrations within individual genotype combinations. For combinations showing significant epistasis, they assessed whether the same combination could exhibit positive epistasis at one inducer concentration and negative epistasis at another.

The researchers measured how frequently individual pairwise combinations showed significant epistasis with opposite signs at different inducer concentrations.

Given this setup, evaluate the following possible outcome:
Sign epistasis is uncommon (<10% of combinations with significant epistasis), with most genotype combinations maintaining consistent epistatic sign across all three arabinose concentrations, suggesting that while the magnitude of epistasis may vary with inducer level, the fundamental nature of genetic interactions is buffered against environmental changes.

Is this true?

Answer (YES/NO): NO